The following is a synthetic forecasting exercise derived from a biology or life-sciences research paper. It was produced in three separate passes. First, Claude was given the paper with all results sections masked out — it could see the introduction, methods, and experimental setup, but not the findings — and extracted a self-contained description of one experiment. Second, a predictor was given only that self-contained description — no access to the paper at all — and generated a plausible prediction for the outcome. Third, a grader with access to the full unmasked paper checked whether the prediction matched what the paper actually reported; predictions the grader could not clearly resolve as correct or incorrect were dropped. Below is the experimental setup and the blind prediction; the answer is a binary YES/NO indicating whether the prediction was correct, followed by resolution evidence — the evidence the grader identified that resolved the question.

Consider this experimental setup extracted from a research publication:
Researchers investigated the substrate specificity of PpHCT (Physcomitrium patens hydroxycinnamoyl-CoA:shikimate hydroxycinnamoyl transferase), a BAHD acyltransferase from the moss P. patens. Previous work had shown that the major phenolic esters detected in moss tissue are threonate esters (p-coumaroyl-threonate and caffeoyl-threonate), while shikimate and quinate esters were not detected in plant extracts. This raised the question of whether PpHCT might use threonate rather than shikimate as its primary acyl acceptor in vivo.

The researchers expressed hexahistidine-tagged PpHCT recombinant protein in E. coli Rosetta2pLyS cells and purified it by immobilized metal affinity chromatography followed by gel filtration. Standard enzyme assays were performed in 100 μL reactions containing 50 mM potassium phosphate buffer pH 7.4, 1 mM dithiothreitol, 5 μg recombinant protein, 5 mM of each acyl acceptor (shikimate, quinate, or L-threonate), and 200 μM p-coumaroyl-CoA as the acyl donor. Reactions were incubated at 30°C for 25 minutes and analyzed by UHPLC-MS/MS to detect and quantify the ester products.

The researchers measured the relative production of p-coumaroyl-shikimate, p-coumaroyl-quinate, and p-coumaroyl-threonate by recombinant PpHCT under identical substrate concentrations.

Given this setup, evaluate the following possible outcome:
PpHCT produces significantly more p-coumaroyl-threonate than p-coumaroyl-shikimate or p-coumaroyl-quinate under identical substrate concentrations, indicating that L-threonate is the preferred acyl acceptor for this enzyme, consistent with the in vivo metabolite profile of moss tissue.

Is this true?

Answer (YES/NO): NO